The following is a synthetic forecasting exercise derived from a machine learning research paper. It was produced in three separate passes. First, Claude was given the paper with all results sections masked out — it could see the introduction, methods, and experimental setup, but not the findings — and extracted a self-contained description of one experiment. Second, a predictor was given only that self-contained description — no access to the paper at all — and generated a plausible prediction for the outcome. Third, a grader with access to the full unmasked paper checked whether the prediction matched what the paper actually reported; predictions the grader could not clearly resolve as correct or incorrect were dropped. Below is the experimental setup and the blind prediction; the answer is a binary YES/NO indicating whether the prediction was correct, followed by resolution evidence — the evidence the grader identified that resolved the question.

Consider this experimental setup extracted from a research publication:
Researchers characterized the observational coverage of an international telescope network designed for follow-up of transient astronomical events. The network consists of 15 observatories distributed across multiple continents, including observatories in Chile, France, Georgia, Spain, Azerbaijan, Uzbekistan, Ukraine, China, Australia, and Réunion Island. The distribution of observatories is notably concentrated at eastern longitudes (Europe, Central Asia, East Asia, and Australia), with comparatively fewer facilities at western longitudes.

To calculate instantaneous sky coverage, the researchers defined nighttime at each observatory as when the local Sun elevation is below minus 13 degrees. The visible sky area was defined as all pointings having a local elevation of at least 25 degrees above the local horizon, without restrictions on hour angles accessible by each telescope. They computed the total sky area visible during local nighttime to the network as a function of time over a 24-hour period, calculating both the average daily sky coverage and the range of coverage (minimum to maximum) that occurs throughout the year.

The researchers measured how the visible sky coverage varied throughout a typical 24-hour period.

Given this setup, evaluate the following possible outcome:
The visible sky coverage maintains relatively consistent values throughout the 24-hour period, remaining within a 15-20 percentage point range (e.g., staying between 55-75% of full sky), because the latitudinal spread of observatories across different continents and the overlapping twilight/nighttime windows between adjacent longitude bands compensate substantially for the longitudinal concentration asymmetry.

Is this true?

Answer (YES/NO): NO